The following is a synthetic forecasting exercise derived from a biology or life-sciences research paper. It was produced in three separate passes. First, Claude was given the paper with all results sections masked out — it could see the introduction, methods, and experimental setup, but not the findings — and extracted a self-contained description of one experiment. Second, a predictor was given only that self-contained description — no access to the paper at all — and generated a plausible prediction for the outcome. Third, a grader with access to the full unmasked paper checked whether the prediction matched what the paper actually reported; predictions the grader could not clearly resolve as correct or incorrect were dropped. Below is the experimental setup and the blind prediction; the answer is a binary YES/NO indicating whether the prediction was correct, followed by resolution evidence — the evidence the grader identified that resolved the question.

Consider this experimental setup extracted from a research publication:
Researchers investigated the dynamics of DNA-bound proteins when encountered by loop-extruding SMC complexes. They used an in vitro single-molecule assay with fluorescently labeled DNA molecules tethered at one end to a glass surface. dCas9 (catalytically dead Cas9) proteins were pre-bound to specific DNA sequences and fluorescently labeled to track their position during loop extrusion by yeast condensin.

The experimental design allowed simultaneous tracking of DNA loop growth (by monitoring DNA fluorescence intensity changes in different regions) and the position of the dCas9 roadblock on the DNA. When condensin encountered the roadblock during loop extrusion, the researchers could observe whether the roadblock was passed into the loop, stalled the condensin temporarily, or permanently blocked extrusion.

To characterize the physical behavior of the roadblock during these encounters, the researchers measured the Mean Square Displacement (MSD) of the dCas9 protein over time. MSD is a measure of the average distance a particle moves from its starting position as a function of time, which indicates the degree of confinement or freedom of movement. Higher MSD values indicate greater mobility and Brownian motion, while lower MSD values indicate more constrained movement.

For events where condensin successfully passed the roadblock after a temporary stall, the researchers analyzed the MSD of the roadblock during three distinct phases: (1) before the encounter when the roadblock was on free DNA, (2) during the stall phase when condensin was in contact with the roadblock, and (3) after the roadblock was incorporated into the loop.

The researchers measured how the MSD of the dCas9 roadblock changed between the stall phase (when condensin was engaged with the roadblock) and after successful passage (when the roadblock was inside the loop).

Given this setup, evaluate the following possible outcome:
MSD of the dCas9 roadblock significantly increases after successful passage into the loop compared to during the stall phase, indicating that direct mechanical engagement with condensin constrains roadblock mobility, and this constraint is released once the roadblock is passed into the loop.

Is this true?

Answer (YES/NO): YES